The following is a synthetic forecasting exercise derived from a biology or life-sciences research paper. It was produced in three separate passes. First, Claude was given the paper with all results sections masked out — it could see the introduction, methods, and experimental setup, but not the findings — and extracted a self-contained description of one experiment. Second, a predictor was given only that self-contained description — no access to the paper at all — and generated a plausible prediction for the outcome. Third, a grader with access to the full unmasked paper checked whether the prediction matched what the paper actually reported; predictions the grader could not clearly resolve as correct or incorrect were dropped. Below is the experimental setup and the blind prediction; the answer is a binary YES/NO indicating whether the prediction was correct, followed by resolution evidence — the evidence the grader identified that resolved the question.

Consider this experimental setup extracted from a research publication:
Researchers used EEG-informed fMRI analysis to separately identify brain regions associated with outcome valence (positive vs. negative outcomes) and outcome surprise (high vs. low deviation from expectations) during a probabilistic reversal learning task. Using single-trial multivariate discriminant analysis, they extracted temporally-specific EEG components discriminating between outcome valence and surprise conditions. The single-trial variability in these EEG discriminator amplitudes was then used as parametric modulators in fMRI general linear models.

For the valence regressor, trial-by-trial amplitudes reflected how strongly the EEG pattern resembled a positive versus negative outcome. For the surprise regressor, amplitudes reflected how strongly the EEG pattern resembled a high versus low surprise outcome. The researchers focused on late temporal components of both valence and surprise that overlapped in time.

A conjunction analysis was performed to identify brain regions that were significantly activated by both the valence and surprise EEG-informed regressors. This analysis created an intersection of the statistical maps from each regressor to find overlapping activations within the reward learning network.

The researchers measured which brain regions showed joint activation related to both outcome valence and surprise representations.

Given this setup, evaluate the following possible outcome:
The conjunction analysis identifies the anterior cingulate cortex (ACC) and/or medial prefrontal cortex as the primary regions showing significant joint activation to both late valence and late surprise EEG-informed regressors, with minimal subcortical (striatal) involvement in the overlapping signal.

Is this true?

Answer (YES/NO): NO